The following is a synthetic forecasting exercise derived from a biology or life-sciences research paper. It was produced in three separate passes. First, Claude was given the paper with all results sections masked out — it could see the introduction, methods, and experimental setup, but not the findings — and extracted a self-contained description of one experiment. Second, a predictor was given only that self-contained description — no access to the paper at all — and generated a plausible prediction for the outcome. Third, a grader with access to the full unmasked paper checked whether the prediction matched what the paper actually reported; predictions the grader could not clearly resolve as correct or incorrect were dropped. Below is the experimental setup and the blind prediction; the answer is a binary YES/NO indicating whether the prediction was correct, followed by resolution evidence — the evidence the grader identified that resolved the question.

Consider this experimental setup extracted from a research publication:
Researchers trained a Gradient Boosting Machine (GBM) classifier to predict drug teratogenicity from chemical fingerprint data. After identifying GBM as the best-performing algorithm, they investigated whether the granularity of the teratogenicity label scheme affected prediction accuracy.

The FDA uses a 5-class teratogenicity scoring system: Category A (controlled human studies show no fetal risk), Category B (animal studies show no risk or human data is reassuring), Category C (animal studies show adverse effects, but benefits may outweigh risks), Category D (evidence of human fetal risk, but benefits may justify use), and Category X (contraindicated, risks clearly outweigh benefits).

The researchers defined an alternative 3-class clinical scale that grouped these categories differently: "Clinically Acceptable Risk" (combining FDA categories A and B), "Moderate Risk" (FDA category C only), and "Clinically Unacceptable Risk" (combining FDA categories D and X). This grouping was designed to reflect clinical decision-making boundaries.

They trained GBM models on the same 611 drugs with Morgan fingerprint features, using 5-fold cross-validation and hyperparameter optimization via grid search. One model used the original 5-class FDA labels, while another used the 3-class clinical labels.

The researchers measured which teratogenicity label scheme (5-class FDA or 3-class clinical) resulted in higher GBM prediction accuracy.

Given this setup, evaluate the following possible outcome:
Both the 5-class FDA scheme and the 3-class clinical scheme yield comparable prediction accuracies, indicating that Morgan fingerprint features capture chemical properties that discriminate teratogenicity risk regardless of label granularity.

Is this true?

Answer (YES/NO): NO